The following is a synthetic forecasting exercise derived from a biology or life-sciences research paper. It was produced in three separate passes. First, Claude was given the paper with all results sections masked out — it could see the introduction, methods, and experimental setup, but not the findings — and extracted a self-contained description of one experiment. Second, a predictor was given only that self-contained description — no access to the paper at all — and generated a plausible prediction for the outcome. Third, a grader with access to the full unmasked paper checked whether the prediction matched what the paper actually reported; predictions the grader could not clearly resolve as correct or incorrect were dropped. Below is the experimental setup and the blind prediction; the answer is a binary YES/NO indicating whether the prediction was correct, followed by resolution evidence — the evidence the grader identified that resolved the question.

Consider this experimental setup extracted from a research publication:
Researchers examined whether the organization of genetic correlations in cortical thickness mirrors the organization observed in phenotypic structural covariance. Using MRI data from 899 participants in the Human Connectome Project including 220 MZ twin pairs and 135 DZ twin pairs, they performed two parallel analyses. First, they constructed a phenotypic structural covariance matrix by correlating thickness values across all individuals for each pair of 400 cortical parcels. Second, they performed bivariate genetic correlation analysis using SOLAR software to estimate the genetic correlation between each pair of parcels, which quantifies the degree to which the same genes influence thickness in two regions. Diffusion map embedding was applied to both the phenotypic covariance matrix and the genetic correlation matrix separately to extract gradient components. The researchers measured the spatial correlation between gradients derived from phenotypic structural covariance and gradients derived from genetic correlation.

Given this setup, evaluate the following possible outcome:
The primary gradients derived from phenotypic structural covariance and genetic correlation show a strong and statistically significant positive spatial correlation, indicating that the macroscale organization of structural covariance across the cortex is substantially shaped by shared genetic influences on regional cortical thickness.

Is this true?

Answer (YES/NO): YES